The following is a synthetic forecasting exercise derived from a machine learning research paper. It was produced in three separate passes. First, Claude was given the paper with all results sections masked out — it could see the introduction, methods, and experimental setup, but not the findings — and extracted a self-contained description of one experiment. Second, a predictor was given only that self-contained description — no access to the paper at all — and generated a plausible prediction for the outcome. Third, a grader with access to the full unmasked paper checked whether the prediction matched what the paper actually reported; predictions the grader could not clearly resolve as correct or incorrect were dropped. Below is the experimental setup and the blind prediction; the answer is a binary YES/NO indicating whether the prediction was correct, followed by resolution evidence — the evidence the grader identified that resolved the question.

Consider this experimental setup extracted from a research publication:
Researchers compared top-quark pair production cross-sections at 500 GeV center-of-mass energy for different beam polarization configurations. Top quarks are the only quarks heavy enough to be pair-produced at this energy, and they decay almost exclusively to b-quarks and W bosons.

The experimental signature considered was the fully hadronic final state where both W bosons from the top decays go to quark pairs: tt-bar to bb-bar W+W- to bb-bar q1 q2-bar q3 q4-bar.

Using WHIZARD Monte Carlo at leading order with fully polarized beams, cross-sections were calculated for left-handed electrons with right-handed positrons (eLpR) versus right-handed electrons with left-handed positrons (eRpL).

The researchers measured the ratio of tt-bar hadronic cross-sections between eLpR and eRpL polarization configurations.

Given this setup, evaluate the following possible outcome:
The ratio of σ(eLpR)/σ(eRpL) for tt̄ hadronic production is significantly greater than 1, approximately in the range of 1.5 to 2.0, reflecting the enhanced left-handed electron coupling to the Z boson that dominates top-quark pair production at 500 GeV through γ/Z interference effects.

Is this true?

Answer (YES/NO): NO